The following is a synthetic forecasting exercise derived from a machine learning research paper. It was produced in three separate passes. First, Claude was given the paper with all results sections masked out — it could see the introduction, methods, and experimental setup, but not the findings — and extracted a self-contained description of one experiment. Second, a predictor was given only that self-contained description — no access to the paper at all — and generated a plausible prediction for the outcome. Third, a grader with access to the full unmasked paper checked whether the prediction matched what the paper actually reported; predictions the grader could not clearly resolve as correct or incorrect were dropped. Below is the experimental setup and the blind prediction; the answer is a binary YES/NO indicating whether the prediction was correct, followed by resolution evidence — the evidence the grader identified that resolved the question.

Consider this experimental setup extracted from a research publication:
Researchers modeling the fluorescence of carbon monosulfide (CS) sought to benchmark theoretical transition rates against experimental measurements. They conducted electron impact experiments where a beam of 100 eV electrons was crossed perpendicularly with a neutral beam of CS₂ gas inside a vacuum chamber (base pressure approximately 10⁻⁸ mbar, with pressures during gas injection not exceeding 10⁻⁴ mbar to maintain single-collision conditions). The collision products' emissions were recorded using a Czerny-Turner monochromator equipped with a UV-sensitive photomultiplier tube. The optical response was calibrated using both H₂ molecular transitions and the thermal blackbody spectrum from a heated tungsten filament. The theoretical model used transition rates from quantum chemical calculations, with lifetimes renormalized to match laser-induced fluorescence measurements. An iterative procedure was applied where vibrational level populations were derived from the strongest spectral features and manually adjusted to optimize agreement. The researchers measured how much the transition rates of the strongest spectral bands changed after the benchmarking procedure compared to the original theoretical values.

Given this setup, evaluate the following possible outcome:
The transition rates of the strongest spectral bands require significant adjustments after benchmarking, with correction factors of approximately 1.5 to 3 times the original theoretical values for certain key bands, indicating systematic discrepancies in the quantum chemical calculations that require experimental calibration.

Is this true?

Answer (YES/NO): NO